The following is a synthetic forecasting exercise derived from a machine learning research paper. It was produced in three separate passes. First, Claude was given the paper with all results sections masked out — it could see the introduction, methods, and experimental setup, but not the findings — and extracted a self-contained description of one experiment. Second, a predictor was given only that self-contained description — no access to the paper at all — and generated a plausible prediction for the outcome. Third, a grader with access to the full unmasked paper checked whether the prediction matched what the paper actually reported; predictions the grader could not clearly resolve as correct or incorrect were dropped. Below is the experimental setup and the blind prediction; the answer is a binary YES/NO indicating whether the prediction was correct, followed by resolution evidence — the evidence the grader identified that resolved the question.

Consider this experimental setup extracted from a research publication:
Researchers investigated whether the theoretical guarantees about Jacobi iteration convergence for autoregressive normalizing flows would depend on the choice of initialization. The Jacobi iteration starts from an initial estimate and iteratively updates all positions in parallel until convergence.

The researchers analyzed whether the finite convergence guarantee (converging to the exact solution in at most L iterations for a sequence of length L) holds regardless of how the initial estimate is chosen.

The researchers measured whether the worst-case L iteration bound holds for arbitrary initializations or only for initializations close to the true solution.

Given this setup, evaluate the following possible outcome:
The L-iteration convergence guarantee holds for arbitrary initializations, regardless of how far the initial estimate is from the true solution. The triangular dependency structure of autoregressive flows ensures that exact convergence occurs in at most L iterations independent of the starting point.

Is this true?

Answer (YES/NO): YES